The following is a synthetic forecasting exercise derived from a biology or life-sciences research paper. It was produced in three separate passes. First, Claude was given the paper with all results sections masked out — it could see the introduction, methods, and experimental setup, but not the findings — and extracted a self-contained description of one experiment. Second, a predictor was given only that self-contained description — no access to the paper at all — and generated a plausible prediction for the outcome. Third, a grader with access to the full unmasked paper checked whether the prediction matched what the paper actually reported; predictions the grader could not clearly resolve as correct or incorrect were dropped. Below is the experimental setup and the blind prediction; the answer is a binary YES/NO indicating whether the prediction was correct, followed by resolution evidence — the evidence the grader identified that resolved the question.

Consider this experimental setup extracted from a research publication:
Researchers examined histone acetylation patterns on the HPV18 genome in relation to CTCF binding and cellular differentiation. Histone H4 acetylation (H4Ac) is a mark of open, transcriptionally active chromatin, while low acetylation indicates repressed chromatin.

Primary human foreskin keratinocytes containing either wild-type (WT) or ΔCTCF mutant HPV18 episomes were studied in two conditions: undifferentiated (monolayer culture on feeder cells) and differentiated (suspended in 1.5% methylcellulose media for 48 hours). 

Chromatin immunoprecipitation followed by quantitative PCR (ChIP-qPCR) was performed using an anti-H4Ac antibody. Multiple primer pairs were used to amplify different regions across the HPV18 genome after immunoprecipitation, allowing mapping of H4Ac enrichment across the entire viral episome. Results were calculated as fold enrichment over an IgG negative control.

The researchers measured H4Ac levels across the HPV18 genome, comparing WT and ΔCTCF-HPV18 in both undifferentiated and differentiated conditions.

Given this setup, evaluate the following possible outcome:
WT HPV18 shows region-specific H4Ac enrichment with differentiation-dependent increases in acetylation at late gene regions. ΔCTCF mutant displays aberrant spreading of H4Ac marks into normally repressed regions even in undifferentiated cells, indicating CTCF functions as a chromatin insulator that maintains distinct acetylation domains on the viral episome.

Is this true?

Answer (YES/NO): NO